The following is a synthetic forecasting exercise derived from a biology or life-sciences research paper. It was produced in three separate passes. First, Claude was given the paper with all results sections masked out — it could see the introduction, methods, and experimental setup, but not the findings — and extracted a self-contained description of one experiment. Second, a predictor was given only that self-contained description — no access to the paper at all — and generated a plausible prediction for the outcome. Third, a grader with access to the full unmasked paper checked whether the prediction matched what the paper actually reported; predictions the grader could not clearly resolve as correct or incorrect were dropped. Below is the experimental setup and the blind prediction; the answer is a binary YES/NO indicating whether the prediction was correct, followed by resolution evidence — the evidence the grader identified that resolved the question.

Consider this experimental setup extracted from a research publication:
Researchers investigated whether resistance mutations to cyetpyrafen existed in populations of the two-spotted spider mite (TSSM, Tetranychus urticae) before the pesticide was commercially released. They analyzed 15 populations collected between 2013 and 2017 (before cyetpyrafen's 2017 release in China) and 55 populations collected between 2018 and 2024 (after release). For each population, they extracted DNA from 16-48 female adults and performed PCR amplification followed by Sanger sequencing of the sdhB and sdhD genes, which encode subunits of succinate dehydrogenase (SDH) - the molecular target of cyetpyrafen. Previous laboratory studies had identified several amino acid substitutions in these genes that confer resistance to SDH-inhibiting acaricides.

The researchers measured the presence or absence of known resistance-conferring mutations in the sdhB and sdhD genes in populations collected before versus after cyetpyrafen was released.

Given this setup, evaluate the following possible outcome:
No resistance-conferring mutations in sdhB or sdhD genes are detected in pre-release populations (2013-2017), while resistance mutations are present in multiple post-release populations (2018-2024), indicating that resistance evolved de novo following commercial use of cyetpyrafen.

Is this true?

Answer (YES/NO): NO